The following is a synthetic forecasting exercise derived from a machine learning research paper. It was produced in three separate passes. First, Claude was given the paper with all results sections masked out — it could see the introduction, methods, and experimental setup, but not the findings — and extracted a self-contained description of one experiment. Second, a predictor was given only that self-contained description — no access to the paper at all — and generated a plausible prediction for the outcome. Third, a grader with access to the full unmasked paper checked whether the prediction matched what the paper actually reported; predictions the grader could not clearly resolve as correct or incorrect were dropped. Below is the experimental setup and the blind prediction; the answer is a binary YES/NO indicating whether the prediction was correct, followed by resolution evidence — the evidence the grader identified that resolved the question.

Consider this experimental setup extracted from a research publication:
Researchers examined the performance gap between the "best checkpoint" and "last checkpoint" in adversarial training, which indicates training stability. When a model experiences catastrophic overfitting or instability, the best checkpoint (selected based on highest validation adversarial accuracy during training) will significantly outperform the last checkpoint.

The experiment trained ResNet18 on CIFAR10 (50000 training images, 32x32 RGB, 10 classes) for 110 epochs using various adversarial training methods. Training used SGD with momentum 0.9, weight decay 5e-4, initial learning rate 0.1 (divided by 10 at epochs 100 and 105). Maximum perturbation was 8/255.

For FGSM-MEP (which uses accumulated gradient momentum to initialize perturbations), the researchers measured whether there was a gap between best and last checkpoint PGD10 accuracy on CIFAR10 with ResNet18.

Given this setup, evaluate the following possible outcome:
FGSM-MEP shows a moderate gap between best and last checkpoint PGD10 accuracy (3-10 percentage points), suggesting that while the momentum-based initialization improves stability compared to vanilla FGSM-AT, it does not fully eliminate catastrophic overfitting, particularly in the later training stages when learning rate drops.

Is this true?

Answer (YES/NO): NO